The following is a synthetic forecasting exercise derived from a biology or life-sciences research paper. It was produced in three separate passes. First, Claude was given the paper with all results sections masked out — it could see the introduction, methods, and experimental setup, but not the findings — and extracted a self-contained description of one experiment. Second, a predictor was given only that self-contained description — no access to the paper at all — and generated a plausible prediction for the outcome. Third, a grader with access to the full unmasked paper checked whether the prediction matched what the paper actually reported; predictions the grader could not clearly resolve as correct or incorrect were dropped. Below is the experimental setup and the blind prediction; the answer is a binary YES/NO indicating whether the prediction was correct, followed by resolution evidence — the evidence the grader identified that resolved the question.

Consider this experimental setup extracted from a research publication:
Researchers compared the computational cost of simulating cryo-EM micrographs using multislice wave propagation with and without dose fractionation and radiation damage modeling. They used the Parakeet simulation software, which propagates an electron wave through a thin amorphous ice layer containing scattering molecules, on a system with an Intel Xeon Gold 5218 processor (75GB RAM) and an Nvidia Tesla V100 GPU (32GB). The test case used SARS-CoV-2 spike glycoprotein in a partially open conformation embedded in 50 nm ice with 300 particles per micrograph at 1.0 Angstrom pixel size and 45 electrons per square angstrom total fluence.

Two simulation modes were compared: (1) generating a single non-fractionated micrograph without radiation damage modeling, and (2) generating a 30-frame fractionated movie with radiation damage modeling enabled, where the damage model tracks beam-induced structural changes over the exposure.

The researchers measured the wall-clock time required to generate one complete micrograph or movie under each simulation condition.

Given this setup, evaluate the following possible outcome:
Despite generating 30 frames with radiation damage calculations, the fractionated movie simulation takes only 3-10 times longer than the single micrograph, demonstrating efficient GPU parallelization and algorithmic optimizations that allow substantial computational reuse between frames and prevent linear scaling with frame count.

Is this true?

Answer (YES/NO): YES